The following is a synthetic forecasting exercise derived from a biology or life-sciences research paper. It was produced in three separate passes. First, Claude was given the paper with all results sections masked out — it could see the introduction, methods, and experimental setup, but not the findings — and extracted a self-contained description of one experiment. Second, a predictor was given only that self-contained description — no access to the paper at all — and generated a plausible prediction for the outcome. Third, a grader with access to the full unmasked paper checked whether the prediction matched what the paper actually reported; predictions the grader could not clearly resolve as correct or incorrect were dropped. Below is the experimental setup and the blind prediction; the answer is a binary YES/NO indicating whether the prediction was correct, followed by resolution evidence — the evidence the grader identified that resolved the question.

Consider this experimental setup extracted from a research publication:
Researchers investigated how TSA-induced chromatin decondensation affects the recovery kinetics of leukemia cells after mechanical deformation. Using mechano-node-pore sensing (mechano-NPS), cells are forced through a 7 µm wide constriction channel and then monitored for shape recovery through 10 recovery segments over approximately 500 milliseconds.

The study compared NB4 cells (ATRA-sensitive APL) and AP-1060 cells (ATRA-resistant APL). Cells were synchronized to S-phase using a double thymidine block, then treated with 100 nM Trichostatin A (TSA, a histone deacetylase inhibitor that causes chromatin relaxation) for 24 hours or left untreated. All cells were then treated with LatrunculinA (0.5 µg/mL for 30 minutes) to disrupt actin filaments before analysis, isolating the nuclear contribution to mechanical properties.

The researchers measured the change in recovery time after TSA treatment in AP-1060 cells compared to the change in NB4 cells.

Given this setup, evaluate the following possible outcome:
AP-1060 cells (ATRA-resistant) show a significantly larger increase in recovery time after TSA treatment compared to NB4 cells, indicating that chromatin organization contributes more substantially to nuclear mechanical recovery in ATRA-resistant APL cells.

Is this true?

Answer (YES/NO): NO